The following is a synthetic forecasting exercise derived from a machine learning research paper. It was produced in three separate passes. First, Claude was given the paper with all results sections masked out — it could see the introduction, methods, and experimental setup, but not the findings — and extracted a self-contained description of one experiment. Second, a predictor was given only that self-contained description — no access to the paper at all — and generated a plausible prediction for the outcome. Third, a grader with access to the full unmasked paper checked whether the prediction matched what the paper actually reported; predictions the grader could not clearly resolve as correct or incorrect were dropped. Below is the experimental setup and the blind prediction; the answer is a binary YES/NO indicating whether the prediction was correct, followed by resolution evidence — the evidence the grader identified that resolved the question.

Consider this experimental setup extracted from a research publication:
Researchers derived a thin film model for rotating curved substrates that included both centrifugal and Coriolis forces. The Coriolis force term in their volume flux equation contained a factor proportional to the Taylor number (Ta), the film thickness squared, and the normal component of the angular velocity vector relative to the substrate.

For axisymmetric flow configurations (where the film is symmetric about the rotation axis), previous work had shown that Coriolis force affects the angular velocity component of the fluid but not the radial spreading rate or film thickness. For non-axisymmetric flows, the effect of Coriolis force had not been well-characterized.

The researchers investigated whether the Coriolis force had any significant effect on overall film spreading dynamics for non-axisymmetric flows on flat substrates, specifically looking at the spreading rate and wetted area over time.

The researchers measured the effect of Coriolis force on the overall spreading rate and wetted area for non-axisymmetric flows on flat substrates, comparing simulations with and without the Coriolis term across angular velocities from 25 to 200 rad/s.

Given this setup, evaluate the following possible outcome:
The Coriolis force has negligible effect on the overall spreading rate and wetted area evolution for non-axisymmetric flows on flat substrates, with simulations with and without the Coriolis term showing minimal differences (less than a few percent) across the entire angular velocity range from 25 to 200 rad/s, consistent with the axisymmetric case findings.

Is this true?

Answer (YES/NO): NO